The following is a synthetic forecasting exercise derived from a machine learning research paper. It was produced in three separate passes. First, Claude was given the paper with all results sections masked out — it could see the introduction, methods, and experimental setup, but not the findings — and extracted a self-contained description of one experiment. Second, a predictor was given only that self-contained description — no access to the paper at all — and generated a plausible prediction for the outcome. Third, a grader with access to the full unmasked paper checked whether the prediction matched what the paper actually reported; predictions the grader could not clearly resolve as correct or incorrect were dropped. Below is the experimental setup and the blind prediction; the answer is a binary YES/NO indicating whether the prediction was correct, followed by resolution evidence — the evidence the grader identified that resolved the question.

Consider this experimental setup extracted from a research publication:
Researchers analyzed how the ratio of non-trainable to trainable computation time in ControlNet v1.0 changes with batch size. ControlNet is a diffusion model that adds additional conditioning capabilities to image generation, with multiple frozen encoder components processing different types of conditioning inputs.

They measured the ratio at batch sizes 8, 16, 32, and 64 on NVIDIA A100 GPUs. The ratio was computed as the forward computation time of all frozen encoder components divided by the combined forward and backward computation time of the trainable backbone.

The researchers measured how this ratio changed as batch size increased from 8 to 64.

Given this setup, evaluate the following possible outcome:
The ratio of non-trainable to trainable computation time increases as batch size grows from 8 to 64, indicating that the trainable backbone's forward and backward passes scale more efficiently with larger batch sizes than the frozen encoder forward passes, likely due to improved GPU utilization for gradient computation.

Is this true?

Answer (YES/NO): YES